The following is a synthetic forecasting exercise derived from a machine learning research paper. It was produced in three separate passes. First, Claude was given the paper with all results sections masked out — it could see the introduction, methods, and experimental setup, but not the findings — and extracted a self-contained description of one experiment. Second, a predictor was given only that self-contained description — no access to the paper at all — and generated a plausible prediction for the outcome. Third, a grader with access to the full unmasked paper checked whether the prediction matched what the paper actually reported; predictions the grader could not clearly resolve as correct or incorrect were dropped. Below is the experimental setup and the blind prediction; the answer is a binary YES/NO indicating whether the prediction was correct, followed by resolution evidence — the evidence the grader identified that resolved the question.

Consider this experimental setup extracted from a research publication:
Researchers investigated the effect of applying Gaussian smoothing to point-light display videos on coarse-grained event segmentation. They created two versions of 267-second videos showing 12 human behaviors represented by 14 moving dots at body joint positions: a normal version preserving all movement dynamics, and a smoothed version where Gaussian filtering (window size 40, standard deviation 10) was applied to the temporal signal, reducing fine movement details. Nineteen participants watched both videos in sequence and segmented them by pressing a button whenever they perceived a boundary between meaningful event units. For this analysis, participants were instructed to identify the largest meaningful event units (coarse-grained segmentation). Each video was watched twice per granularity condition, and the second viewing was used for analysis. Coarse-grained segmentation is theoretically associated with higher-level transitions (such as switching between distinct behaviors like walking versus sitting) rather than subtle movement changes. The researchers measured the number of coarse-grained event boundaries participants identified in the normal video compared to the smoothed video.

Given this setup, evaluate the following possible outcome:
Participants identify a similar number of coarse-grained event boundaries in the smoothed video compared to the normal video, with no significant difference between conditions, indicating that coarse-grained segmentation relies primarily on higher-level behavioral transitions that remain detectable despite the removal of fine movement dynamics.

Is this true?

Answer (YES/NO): NO